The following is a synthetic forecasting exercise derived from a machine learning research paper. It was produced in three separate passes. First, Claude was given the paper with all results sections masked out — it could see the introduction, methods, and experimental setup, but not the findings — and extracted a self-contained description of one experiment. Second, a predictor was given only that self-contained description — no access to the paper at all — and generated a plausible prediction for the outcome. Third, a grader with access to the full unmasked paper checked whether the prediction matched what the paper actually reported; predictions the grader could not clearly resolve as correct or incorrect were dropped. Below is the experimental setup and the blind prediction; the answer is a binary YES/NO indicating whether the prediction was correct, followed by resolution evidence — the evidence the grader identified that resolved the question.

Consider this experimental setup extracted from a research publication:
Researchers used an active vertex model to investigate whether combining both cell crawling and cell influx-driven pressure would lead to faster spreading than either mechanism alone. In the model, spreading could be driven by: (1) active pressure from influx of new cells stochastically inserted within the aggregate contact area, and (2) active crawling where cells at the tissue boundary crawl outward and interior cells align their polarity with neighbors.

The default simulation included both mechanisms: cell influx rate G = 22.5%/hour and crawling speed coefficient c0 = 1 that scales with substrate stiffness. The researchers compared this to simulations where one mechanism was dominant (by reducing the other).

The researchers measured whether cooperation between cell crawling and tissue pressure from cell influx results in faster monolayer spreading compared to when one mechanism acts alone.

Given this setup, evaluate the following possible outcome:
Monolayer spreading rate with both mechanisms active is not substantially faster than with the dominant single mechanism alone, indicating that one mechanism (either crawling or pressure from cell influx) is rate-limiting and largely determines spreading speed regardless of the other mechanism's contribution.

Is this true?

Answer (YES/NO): YES